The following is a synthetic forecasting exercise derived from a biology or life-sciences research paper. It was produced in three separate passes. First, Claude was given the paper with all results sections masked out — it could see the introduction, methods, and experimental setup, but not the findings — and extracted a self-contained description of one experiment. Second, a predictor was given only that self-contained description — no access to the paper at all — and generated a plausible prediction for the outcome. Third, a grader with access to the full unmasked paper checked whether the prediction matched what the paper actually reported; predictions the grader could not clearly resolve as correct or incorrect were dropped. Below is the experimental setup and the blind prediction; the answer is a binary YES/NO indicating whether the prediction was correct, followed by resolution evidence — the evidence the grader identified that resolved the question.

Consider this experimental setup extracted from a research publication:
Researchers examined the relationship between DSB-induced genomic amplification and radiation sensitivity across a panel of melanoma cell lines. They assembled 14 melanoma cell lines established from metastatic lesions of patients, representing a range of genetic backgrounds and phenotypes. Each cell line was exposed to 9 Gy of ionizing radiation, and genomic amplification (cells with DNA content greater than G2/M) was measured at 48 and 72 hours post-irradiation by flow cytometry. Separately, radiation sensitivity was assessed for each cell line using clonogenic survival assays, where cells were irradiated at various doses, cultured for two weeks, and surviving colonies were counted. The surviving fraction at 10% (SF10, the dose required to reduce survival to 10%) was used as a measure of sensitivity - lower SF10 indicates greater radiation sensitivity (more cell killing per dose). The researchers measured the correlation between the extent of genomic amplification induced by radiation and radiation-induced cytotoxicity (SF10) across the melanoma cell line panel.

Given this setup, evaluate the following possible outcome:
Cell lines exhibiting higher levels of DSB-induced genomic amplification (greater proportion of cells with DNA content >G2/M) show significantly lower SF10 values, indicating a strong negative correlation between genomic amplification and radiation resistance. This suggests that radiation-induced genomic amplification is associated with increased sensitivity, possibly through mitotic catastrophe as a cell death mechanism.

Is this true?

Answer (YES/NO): YES